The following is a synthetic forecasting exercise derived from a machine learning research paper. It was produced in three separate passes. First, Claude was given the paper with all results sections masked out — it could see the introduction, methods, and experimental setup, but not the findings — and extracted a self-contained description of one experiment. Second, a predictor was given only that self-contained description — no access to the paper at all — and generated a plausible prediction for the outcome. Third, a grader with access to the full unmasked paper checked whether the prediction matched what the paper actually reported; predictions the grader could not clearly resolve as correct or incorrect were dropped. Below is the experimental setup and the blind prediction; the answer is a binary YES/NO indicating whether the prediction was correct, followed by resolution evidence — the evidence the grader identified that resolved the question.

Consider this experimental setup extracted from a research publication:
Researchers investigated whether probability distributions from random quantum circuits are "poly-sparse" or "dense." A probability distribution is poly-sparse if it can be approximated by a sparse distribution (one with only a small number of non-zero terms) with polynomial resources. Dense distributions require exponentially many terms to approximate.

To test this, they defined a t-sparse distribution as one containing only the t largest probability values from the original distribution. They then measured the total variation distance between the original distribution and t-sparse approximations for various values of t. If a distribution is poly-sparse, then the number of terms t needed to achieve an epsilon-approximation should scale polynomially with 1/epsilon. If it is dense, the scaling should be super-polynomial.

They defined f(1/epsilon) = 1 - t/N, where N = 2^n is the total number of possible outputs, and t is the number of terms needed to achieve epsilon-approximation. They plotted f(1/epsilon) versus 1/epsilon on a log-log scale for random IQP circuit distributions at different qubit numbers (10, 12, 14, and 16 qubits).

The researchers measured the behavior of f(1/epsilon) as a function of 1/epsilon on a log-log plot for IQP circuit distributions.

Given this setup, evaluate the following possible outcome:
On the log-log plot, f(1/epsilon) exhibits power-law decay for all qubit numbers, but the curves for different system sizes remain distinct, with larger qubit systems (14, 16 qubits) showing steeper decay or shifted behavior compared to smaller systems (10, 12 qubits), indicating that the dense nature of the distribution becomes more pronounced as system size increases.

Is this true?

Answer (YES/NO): NO